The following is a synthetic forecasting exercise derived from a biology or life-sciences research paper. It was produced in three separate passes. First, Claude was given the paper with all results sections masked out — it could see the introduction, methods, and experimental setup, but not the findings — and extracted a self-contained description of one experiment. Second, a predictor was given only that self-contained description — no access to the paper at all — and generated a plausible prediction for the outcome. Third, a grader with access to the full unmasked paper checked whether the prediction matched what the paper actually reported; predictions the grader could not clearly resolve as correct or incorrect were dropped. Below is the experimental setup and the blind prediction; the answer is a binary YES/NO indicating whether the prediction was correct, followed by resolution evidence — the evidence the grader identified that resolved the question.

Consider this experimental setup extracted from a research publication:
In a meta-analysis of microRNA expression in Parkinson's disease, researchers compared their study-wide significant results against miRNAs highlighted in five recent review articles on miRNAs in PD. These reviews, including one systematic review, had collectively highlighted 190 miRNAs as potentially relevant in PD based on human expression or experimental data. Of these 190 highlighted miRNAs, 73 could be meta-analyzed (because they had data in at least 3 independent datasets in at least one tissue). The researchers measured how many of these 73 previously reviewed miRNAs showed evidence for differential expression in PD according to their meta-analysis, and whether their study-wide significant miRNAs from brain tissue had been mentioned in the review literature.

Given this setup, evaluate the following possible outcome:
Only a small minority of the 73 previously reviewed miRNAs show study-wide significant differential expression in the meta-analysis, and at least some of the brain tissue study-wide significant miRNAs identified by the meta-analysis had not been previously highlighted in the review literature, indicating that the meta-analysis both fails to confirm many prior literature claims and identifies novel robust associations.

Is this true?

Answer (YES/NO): YES